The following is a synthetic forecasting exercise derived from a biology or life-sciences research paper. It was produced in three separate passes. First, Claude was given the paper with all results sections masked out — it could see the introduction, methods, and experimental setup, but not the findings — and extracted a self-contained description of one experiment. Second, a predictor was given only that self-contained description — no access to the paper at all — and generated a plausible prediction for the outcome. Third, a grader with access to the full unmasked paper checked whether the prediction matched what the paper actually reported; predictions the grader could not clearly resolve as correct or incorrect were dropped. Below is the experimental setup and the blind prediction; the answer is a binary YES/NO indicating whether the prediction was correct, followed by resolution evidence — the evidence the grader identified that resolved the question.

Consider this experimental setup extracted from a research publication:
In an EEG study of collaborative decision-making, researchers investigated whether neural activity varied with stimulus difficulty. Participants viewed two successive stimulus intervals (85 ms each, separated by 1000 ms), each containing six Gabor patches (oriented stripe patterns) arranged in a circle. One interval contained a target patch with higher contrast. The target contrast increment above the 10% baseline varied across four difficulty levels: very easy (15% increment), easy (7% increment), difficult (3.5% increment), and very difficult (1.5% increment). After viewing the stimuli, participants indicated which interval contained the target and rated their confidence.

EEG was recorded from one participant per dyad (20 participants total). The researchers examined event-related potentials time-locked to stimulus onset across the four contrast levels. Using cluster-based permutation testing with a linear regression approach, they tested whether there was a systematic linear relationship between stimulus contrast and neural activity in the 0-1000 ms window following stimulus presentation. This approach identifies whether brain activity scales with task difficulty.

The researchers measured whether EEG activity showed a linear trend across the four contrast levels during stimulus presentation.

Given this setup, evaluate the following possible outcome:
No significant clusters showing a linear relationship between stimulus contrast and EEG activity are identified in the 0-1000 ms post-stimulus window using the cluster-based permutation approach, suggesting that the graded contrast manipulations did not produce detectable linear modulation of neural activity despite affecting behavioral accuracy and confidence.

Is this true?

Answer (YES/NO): NO